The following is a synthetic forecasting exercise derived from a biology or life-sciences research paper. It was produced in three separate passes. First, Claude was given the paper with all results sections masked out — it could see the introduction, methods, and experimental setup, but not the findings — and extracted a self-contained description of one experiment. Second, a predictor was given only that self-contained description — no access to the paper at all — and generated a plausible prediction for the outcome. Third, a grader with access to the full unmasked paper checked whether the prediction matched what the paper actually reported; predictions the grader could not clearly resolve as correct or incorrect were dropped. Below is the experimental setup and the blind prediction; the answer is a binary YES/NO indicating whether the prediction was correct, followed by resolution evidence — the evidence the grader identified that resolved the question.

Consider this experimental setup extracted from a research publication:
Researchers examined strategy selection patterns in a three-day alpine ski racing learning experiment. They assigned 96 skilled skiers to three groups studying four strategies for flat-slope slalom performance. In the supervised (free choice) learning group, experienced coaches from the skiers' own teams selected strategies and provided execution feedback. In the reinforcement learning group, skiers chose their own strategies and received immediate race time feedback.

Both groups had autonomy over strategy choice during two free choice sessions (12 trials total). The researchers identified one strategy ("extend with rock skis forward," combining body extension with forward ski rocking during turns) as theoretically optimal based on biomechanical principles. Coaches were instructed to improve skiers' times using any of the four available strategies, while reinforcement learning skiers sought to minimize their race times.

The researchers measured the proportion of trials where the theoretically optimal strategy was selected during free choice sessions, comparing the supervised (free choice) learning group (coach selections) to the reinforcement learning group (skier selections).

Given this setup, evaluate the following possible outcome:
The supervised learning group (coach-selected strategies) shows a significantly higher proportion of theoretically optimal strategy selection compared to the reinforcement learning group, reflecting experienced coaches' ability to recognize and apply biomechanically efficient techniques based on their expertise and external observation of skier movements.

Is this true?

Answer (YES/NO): NO